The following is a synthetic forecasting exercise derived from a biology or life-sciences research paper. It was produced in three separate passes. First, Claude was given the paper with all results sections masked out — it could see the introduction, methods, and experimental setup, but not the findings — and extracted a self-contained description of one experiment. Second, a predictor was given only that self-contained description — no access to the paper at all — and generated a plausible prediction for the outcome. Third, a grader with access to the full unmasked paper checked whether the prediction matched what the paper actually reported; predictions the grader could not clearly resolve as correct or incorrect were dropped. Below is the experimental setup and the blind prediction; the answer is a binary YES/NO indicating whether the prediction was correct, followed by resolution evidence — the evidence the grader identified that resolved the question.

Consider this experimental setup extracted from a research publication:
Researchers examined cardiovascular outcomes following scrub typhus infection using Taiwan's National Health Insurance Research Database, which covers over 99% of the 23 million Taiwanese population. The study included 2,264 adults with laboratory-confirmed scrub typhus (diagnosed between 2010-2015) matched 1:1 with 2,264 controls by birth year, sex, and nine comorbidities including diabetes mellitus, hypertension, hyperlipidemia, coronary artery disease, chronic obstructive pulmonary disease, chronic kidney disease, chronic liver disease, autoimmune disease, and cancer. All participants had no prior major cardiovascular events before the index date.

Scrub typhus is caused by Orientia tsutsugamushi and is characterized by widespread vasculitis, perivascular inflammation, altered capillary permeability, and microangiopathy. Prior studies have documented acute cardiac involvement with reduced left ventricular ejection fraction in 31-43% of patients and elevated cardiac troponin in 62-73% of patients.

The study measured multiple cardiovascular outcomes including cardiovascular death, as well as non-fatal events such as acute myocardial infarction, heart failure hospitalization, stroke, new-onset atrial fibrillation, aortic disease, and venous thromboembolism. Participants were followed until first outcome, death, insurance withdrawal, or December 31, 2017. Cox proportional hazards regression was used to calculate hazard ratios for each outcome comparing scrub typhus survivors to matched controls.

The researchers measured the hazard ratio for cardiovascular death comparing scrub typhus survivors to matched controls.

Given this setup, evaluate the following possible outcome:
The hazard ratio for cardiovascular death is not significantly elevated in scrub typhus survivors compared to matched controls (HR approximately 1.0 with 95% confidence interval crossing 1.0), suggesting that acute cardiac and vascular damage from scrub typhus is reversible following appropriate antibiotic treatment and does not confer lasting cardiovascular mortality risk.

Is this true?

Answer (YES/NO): YES